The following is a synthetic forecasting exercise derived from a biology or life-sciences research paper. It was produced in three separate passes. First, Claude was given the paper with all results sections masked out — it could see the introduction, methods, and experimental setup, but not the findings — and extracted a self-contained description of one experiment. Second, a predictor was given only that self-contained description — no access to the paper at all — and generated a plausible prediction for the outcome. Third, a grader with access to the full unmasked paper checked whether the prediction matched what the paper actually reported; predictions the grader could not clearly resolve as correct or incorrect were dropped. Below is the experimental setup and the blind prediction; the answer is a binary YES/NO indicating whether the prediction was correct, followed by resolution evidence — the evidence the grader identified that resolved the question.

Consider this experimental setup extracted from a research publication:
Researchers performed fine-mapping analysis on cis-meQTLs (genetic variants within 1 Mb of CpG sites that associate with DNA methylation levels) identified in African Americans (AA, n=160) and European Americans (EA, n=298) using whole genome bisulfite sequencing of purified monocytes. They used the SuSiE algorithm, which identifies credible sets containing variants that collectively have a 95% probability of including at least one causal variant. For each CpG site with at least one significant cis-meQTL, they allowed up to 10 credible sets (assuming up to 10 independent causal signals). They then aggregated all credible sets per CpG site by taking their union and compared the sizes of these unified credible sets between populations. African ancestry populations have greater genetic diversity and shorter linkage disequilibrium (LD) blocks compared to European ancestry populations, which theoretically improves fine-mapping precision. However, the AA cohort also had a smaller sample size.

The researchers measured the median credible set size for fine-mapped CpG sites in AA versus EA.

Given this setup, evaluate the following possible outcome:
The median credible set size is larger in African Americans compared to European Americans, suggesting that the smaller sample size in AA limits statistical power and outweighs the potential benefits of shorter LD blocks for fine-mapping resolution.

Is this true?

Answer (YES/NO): NO